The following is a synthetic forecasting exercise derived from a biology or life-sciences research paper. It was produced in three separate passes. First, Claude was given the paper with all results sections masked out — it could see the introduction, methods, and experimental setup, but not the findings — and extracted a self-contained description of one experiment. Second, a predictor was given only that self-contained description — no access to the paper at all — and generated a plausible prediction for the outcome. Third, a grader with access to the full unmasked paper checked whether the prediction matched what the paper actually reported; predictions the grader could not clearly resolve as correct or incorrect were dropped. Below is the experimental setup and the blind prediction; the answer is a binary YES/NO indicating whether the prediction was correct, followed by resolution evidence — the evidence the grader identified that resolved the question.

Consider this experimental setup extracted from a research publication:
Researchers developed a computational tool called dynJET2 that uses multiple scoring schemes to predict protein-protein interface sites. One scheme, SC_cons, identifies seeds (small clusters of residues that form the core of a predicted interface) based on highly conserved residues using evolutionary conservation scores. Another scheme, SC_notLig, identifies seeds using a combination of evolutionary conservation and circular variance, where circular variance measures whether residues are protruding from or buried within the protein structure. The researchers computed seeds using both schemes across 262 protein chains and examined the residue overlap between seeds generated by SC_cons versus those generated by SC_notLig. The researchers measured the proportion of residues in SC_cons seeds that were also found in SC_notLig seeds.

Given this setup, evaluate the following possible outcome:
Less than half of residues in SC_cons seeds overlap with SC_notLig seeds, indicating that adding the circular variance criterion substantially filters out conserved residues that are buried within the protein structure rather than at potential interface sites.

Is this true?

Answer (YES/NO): NO